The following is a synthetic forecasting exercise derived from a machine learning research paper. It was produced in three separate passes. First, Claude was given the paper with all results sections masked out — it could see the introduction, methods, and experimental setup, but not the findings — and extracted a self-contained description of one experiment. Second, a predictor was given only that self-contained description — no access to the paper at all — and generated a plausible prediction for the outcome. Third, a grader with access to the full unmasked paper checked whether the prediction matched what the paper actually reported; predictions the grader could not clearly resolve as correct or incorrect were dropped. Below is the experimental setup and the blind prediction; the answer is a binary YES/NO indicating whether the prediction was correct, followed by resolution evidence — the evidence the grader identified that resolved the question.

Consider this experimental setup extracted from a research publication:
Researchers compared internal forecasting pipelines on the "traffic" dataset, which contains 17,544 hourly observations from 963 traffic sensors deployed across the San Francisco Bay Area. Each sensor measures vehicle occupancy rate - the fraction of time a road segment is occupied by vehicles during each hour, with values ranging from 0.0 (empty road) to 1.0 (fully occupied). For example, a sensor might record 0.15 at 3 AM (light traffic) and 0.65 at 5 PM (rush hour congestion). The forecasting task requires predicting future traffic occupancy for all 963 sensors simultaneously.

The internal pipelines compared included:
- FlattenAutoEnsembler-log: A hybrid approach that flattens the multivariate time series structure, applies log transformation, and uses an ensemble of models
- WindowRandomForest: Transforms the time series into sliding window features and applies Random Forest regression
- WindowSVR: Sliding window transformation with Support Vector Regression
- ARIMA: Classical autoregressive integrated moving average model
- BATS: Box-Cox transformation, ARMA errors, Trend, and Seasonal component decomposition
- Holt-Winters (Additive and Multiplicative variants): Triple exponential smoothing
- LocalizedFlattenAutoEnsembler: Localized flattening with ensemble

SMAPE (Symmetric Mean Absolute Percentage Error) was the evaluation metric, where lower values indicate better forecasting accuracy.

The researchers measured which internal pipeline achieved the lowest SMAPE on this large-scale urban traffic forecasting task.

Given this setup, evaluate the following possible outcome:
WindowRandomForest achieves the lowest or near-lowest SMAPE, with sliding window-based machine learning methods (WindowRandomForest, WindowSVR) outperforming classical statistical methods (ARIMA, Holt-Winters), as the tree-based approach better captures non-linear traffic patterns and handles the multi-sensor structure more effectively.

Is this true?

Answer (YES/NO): NO